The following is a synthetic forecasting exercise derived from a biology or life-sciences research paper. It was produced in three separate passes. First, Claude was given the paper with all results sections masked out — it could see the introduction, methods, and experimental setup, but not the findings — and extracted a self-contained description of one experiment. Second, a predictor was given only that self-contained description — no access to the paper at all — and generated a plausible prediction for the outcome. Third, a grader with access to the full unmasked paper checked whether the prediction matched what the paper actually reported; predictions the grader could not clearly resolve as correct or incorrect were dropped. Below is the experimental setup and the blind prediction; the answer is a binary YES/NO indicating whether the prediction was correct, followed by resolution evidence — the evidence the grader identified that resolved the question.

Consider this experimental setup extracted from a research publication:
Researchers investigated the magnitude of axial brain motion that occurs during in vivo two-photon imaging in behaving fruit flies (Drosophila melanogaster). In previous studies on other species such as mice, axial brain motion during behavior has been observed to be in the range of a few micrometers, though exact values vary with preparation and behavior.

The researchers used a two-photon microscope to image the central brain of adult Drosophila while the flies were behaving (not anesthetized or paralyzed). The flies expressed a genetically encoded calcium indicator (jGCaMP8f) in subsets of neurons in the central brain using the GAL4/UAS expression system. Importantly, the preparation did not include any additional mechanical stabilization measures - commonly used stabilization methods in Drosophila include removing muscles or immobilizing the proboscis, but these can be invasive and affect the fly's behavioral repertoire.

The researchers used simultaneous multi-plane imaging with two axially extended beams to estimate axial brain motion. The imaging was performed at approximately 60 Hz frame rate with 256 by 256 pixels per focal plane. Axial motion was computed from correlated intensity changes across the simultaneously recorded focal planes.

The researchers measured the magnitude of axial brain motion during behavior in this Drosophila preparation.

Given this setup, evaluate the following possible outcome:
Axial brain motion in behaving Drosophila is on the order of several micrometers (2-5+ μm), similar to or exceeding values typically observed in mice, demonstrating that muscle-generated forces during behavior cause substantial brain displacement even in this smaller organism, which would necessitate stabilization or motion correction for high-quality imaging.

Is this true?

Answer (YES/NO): YES